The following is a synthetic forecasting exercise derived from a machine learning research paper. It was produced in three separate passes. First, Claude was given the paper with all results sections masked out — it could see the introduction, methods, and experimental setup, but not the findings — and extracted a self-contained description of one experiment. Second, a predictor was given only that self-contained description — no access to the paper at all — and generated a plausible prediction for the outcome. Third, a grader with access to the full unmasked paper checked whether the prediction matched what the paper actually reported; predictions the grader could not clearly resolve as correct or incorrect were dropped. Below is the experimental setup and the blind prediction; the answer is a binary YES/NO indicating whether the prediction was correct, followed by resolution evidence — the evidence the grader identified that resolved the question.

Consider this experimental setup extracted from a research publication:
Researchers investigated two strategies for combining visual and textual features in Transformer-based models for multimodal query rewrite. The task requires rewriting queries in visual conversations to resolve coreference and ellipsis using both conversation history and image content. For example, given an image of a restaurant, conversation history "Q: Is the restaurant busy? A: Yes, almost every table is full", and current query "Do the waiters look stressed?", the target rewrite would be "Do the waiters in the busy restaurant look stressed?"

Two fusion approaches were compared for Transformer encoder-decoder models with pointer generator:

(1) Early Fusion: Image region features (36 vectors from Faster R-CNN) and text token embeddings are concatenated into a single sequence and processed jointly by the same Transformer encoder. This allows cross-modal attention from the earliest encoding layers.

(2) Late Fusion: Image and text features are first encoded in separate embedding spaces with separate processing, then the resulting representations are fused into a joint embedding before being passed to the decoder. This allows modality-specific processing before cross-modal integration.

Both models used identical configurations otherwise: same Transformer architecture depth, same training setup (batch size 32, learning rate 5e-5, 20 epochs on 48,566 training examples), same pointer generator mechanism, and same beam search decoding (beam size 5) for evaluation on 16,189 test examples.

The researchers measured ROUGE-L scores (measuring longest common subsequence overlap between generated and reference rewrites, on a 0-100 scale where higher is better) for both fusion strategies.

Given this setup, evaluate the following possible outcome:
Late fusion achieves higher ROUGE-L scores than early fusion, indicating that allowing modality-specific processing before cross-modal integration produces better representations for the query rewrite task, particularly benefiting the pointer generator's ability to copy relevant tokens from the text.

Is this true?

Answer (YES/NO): YES